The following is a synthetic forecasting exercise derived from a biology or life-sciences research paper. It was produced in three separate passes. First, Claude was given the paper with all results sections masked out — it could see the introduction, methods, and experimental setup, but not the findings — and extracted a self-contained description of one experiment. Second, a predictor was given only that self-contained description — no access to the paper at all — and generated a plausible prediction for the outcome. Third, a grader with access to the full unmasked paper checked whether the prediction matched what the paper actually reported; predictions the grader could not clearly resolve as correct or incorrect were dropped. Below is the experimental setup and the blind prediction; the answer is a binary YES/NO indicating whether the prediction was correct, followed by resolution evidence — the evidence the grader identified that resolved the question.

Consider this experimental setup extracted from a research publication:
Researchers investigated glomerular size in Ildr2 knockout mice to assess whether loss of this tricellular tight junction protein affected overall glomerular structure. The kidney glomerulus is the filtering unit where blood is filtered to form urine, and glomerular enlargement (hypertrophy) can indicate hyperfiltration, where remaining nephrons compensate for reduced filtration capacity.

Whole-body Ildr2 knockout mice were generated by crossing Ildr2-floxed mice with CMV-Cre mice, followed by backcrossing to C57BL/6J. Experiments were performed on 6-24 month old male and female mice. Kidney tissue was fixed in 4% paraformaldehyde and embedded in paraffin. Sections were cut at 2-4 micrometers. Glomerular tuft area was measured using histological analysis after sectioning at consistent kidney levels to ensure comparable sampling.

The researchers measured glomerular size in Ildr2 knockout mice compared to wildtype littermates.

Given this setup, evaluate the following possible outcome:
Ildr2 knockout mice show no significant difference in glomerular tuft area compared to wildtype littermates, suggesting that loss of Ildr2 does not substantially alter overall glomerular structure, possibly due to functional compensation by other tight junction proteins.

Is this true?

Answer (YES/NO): NO